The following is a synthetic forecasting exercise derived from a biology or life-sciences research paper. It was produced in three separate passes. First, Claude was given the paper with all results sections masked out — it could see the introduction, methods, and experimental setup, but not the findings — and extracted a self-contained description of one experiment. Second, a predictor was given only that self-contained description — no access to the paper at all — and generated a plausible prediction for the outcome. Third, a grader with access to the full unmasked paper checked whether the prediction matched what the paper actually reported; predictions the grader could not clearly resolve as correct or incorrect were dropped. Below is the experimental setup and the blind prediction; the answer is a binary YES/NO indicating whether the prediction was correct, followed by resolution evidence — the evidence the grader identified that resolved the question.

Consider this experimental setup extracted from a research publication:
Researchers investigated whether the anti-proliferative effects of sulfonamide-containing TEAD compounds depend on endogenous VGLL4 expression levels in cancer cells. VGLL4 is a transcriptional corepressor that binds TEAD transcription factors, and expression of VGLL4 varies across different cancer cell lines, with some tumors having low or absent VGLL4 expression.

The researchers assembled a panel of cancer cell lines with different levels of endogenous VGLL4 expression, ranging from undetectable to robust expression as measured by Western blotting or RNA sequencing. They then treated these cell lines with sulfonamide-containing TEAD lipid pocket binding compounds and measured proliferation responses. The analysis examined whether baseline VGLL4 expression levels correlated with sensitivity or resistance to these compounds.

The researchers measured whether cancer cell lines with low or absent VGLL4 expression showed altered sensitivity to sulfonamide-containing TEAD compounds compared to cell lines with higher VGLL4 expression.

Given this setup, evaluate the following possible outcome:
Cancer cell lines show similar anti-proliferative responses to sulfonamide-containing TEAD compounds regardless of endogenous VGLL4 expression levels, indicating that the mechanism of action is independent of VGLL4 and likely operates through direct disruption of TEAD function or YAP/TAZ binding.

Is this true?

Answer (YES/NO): NO